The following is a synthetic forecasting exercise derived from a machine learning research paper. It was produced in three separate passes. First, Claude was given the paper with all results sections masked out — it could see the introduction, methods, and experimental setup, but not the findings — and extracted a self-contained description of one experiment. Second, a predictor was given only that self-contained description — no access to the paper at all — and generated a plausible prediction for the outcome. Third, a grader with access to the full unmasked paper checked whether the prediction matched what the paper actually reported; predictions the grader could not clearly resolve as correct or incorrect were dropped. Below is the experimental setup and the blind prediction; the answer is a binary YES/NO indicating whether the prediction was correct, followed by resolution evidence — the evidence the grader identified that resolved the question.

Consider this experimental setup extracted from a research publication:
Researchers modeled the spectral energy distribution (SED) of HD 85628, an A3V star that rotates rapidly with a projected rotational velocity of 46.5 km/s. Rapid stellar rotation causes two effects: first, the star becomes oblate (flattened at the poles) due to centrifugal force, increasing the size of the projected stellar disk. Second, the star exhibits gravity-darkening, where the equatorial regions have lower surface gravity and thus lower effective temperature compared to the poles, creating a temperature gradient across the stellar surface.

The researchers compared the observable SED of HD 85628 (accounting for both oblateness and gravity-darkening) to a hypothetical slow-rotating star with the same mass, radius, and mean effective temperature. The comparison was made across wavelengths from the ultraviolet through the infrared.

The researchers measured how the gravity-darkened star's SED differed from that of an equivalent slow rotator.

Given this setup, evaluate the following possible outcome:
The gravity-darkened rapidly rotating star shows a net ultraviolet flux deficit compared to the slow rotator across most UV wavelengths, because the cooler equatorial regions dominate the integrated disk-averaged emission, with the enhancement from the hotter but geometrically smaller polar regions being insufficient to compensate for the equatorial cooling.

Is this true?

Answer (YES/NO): YES